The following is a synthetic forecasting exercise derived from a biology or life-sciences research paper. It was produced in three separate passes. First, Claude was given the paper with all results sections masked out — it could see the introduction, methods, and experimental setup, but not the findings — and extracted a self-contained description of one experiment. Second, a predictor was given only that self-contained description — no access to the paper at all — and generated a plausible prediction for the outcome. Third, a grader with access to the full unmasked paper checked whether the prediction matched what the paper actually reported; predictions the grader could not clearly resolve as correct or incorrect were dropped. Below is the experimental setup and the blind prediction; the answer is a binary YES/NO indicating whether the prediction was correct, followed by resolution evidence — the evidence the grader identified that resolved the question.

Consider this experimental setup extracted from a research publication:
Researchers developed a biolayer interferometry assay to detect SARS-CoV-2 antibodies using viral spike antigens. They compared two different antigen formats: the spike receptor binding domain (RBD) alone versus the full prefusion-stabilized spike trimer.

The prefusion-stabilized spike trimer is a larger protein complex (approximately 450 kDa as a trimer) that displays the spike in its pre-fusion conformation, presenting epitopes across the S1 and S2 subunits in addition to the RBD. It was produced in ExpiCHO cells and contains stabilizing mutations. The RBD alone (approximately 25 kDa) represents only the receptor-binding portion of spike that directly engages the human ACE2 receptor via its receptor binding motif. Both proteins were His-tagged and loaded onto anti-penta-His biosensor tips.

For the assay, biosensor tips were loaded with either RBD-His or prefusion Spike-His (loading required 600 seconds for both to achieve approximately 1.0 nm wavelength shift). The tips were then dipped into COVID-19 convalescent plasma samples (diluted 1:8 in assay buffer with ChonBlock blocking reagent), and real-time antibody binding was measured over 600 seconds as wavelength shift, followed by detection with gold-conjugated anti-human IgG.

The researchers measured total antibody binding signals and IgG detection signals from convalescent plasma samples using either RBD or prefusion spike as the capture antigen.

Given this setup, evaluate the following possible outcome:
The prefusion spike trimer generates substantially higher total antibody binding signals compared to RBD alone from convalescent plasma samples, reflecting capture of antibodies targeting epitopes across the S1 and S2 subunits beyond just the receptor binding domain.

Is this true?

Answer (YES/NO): NO